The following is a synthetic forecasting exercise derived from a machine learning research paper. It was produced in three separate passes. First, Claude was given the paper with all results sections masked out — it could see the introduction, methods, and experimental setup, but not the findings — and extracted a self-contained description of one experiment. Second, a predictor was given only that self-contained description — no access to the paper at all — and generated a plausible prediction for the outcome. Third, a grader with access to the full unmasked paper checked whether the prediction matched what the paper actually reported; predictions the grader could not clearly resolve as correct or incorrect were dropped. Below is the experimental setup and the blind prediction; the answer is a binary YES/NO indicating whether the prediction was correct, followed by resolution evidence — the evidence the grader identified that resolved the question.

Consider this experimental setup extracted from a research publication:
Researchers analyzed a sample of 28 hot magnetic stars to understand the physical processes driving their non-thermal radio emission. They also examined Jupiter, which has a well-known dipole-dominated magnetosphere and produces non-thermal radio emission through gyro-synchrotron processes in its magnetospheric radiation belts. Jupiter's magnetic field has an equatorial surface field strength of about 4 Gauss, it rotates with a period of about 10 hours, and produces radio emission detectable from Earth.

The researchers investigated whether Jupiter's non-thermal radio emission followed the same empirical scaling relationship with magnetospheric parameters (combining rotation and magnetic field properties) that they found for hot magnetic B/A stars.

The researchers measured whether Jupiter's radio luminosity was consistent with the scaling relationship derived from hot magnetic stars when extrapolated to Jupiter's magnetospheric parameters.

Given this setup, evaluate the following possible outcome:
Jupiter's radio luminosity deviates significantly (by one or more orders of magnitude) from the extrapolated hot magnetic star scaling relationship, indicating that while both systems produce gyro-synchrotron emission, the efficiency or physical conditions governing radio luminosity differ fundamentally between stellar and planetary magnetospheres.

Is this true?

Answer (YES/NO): NO